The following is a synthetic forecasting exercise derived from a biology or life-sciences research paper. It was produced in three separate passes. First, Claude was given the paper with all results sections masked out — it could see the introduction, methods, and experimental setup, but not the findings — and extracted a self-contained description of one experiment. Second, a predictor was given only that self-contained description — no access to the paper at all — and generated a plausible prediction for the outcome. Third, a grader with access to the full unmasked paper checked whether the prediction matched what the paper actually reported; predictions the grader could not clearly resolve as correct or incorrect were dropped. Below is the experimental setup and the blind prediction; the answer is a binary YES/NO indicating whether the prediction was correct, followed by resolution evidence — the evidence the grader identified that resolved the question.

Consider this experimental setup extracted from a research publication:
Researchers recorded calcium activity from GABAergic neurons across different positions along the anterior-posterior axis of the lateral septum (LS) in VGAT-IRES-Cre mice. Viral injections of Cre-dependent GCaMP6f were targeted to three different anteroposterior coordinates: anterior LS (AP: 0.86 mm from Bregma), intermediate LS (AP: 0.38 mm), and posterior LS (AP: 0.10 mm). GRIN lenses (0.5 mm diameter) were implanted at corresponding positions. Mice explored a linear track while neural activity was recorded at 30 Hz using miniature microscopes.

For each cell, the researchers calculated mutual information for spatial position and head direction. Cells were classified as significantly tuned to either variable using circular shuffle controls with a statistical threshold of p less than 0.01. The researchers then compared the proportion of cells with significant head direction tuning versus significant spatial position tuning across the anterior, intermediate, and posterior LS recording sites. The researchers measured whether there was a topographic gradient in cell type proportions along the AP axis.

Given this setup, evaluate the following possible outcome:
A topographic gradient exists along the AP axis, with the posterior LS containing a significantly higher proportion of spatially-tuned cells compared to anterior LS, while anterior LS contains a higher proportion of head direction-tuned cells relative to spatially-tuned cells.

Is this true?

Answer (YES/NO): NO